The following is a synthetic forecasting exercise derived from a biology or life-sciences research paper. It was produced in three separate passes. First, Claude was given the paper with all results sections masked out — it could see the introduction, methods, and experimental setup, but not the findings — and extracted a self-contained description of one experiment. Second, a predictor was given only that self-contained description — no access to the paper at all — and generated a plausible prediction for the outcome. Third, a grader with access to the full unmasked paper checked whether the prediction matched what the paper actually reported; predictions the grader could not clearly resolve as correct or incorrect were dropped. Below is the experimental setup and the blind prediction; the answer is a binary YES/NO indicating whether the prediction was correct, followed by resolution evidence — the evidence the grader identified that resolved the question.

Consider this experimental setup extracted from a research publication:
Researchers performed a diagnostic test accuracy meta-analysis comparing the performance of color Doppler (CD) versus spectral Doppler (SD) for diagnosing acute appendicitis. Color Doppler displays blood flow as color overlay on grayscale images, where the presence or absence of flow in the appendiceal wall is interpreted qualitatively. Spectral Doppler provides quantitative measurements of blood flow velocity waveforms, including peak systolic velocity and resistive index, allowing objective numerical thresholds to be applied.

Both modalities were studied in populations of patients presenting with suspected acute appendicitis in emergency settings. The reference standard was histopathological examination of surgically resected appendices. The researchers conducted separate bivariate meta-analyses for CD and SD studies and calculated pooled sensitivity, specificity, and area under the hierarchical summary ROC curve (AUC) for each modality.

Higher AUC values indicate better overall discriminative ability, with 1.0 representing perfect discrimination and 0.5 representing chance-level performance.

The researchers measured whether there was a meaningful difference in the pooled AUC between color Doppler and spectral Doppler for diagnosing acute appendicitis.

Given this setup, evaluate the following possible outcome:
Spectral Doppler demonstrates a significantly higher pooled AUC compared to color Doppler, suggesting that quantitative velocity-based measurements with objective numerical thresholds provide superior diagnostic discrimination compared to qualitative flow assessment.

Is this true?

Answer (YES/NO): NO